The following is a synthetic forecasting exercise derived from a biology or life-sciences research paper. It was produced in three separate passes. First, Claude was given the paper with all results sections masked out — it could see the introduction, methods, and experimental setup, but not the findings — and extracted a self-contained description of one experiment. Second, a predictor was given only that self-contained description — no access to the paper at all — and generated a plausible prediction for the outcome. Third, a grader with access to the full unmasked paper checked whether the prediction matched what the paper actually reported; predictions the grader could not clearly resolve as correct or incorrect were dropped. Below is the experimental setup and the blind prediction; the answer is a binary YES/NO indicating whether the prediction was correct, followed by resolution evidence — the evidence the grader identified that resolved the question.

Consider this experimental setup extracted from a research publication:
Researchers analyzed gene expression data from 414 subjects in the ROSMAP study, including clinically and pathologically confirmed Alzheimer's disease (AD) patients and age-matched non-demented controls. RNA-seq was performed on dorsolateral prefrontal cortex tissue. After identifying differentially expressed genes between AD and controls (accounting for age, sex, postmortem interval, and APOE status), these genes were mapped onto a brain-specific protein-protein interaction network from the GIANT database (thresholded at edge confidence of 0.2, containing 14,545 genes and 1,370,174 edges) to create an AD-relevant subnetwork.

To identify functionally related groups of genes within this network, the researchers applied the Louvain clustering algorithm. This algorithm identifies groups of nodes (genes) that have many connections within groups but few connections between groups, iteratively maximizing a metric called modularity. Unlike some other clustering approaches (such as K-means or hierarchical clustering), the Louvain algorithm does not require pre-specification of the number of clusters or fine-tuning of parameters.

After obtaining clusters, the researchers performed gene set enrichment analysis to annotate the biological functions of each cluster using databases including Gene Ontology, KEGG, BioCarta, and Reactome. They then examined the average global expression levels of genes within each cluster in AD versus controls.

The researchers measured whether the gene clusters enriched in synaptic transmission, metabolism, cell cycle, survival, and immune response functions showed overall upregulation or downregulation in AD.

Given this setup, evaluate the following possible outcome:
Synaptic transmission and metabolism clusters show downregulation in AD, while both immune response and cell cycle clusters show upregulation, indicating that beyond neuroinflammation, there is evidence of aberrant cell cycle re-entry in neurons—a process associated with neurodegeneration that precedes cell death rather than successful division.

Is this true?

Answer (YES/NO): NO